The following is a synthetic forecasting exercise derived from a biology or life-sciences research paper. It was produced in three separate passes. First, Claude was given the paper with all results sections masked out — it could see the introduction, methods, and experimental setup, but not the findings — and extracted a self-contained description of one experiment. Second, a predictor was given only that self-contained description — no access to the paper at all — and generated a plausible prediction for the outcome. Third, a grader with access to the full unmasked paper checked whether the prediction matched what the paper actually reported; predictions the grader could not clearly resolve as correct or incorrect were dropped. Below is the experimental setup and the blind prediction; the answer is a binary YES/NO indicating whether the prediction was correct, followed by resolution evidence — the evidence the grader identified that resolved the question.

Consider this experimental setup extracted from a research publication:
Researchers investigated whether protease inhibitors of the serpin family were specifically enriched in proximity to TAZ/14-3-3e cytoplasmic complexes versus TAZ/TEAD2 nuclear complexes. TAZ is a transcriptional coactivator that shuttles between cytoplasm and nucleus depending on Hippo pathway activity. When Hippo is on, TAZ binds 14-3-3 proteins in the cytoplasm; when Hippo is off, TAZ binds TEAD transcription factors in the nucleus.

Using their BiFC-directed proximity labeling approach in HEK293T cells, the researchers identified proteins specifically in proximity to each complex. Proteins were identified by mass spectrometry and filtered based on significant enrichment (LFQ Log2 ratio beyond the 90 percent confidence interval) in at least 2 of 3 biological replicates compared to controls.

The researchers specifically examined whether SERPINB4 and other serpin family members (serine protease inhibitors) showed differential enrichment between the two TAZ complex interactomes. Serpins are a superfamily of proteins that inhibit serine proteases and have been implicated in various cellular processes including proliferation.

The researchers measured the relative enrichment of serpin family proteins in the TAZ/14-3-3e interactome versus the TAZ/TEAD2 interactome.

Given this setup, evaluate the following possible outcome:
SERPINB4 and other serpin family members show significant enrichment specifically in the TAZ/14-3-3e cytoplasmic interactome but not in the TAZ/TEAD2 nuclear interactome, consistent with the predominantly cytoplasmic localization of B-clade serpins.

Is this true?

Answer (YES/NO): YES